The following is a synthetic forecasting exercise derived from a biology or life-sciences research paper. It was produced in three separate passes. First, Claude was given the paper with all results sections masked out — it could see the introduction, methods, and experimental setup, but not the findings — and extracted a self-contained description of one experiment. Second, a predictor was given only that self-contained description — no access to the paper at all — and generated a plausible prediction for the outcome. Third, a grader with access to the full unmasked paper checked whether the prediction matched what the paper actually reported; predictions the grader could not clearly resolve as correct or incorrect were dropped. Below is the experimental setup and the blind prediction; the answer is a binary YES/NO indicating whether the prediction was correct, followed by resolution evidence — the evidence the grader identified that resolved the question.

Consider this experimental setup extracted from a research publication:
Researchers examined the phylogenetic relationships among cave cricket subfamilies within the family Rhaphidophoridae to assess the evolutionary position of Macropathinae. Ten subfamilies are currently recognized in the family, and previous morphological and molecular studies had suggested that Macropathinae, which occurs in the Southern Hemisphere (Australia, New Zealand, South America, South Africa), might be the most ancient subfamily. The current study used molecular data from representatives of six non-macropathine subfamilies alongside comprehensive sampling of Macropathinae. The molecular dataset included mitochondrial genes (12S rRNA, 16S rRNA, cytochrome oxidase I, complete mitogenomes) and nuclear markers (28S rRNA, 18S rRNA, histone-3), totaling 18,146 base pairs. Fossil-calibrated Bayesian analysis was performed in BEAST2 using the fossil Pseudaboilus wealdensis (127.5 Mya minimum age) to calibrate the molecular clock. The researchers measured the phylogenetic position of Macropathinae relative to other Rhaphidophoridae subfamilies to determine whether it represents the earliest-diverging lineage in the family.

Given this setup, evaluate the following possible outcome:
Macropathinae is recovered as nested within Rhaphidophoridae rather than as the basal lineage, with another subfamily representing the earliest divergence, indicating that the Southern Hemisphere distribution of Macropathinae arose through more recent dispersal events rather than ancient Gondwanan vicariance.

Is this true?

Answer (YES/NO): NO